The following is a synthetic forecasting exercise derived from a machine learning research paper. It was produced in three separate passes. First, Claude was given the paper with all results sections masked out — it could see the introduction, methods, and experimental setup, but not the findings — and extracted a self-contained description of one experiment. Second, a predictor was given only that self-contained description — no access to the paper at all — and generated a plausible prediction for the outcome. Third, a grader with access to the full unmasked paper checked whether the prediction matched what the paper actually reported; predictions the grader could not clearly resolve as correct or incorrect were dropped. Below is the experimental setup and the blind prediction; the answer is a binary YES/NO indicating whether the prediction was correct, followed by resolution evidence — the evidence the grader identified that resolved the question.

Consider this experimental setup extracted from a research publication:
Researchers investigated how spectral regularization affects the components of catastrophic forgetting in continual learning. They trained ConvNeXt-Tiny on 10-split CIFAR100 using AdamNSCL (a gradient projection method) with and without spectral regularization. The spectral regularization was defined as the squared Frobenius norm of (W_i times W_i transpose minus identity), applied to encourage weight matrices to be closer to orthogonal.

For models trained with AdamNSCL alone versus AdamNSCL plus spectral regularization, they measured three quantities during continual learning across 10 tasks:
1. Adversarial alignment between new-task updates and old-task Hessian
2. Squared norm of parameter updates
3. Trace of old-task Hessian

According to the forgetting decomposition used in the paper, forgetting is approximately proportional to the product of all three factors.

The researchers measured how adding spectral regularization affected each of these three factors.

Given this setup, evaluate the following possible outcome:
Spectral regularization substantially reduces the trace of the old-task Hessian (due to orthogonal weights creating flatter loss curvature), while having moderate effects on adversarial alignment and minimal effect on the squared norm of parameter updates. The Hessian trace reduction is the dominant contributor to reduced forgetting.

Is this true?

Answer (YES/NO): NO